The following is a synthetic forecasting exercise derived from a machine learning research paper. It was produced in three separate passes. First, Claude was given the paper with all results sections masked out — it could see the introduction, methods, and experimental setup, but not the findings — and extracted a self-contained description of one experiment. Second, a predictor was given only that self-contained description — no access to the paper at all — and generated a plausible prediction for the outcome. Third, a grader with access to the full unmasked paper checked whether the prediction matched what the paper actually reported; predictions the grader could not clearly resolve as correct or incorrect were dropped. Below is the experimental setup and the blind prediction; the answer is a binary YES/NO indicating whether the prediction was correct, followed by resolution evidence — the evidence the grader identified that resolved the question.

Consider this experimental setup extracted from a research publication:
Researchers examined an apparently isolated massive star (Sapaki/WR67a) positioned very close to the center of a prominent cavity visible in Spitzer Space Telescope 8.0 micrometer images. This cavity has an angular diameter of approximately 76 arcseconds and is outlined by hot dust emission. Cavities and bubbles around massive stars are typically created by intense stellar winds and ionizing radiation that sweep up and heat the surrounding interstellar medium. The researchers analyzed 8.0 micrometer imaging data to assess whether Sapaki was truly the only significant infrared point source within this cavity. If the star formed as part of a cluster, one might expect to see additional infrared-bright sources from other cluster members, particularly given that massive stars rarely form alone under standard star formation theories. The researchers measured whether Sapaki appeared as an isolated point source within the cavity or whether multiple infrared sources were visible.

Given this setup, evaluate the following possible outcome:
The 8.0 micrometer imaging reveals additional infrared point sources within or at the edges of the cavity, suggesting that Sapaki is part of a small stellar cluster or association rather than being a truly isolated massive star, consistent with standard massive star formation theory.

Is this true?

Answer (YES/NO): NO